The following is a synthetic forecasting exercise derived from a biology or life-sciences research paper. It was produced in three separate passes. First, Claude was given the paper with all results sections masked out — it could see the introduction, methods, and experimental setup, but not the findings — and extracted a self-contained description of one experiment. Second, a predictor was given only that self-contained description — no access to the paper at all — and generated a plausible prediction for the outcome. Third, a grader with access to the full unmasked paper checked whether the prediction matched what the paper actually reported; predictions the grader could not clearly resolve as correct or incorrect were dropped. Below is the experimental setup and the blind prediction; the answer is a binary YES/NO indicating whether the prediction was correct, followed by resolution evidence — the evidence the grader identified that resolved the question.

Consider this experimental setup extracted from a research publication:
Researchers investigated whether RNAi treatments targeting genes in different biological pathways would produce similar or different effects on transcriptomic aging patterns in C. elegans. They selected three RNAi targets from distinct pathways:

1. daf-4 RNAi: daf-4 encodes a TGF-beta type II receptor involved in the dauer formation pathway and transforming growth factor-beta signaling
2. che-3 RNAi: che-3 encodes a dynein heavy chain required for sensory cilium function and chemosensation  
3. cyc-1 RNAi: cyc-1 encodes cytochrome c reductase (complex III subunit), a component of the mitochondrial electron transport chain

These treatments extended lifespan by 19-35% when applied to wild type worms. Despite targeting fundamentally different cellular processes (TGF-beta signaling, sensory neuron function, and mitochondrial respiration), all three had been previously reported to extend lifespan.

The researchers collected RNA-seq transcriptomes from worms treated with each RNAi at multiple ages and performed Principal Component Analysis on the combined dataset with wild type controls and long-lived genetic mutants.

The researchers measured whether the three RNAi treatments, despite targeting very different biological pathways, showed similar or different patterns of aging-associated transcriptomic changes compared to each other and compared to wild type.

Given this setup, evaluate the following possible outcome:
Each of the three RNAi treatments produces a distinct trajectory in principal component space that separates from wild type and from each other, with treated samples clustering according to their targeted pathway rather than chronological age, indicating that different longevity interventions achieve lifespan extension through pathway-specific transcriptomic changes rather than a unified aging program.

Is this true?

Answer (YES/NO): NO